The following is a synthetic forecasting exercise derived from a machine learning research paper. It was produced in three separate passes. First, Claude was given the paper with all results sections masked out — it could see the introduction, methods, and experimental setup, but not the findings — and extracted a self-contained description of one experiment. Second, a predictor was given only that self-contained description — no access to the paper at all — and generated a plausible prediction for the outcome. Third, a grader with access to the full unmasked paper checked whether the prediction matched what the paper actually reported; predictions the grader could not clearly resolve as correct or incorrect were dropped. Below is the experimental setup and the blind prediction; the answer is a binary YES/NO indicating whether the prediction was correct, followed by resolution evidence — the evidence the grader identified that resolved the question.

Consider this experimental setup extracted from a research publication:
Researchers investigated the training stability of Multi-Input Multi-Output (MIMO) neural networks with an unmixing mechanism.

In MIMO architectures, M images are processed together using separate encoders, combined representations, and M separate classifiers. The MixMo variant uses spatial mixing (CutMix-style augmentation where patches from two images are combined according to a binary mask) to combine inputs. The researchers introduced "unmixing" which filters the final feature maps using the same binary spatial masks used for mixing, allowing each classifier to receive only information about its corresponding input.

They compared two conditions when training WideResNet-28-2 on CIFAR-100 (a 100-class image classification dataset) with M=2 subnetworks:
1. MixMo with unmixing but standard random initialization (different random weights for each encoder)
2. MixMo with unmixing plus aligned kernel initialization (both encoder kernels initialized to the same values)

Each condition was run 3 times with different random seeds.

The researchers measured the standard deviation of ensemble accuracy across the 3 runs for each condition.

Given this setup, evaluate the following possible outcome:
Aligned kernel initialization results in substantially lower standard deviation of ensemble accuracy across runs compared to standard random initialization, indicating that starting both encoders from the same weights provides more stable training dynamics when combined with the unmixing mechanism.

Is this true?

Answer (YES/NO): YES